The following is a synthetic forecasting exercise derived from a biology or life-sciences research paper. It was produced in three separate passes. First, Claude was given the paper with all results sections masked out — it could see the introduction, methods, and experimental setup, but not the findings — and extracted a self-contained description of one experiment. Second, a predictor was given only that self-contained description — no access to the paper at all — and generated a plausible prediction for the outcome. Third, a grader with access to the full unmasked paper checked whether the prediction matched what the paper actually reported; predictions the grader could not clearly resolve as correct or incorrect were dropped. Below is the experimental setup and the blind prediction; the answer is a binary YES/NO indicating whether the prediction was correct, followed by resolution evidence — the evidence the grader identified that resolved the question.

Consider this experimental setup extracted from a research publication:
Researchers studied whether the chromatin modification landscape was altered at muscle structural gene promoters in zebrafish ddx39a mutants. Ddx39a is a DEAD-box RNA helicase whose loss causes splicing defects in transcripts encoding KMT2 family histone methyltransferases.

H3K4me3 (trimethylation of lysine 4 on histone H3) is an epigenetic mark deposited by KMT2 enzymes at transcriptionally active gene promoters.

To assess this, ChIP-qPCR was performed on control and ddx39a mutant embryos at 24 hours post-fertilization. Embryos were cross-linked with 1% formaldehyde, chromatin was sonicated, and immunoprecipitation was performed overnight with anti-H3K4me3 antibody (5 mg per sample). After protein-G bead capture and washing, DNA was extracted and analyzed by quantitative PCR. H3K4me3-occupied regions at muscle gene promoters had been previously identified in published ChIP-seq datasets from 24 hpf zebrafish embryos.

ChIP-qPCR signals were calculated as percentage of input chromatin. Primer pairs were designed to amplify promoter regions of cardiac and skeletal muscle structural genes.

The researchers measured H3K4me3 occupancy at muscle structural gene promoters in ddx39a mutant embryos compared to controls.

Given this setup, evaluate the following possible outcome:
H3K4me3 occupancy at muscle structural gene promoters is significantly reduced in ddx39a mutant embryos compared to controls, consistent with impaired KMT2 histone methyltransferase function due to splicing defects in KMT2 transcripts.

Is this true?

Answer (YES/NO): YES